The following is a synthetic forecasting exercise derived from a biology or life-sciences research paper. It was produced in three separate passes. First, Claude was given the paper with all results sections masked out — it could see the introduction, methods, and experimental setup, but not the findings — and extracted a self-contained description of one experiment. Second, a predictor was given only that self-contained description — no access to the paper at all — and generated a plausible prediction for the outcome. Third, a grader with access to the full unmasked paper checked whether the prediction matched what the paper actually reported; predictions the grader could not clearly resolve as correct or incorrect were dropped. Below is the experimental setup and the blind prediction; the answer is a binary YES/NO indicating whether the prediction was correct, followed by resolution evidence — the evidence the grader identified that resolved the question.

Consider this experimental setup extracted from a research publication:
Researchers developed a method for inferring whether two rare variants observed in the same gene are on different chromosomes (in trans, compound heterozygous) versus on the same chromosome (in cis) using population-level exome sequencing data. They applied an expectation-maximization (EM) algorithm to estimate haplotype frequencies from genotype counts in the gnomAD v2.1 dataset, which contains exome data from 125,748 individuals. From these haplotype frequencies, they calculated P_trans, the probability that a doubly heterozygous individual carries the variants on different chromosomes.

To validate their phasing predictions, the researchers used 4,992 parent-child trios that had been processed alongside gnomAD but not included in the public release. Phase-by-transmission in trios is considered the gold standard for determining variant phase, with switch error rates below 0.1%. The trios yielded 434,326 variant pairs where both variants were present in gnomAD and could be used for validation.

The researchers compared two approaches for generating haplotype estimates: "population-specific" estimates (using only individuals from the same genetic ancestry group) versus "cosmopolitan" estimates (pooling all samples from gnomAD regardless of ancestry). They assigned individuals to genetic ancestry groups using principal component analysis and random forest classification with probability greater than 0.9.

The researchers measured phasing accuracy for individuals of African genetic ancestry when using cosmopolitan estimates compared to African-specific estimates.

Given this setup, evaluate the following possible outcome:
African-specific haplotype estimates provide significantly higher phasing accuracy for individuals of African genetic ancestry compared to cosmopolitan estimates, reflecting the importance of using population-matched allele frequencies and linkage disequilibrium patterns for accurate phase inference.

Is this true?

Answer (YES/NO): YES